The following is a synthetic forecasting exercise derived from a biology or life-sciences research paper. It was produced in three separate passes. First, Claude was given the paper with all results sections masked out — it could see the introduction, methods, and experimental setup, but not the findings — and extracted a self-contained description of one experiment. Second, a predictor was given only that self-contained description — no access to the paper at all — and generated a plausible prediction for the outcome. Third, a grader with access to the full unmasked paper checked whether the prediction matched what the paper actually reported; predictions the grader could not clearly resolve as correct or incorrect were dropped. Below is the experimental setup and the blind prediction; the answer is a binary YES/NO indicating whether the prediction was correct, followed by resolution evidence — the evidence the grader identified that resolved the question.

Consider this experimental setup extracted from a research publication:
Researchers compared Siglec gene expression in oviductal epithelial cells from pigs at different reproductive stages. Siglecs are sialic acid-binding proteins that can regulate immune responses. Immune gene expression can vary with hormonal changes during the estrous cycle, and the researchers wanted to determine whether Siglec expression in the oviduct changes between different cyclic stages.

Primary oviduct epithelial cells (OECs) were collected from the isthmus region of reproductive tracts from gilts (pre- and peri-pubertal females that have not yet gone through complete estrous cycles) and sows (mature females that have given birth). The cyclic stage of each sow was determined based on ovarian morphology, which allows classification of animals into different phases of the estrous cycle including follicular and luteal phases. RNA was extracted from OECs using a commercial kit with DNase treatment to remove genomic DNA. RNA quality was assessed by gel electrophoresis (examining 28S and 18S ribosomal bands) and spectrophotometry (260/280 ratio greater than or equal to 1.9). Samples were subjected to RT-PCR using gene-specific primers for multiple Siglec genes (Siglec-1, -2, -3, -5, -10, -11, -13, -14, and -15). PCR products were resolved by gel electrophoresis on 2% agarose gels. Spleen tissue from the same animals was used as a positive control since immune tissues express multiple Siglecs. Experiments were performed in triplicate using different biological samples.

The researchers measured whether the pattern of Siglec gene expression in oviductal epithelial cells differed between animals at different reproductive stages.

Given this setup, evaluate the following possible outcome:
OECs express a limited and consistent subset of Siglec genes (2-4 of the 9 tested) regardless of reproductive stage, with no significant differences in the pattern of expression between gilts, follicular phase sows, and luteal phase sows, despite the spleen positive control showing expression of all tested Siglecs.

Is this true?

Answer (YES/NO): NO